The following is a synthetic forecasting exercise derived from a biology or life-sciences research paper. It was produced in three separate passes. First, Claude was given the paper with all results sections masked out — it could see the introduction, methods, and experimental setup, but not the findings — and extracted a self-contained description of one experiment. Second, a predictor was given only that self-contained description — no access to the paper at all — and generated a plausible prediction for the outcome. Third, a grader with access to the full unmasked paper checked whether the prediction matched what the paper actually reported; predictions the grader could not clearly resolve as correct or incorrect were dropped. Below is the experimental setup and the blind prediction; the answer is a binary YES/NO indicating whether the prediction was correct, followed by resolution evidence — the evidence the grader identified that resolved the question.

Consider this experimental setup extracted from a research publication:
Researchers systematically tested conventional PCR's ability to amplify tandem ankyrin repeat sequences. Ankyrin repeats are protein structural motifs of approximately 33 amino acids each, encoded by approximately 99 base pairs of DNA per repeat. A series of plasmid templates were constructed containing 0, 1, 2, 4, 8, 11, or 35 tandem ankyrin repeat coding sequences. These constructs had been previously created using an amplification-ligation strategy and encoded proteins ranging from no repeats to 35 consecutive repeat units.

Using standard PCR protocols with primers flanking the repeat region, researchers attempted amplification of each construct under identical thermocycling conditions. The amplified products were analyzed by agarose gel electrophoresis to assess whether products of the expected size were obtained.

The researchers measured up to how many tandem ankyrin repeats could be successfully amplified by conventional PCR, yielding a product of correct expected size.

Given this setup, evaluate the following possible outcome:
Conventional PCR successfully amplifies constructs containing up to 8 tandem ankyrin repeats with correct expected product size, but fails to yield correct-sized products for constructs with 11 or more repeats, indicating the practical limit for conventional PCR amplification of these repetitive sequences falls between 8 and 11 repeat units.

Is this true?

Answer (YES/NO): NO